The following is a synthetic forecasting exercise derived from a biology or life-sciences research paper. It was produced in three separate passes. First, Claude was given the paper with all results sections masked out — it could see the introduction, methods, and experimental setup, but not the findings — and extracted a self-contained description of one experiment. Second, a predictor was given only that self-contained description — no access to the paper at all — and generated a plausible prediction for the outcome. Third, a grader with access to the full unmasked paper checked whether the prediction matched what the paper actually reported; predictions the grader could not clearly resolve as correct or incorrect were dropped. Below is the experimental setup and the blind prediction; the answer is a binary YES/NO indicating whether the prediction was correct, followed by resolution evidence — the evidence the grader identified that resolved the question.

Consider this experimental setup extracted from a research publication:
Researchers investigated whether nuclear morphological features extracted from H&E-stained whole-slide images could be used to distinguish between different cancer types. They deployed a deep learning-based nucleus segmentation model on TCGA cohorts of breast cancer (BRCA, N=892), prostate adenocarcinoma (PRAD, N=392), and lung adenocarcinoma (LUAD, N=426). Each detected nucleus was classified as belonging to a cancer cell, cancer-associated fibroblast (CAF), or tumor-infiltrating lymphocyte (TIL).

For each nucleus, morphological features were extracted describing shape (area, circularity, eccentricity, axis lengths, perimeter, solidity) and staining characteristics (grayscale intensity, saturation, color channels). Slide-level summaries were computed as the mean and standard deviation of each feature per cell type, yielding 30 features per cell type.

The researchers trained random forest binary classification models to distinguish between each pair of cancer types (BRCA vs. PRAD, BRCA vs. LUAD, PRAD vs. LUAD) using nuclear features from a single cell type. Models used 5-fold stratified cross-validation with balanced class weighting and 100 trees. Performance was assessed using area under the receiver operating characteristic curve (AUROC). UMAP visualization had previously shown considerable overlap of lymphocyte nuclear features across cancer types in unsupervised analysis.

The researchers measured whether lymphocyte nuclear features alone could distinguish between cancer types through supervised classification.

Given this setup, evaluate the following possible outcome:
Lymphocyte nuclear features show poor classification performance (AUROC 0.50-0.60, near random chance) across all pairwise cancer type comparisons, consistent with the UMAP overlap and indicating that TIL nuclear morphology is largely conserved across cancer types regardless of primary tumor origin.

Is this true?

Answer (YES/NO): NO